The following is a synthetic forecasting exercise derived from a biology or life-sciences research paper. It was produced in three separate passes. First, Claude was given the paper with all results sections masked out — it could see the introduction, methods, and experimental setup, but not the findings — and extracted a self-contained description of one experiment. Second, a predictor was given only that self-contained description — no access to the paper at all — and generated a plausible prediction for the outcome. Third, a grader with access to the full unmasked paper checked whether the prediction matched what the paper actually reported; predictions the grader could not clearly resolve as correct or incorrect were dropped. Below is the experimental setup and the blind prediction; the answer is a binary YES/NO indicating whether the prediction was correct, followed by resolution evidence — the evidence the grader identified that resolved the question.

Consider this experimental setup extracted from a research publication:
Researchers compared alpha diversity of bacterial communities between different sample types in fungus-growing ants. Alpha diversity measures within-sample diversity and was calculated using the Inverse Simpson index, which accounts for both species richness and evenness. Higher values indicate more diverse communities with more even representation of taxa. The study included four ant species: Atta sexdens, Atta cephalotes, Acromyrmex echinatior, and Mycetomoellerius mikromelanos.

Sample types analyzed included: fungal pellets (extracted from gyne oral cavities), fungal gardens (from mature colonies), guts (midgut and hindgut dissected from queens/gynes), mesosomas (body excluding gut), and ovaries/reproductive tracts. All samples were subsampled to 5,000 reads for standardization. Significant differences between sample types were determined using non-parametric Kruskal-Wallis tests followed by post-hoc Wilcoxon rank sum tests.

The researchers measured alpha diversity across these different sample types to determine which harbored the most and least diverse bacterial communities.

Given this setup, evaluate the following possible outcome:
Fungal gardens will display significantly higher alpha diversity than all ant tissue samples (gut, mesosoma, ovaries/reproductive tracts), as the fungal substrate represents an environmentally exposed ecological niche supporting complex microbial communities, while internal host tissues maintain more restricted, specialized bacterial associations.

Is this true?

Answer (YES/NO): NO